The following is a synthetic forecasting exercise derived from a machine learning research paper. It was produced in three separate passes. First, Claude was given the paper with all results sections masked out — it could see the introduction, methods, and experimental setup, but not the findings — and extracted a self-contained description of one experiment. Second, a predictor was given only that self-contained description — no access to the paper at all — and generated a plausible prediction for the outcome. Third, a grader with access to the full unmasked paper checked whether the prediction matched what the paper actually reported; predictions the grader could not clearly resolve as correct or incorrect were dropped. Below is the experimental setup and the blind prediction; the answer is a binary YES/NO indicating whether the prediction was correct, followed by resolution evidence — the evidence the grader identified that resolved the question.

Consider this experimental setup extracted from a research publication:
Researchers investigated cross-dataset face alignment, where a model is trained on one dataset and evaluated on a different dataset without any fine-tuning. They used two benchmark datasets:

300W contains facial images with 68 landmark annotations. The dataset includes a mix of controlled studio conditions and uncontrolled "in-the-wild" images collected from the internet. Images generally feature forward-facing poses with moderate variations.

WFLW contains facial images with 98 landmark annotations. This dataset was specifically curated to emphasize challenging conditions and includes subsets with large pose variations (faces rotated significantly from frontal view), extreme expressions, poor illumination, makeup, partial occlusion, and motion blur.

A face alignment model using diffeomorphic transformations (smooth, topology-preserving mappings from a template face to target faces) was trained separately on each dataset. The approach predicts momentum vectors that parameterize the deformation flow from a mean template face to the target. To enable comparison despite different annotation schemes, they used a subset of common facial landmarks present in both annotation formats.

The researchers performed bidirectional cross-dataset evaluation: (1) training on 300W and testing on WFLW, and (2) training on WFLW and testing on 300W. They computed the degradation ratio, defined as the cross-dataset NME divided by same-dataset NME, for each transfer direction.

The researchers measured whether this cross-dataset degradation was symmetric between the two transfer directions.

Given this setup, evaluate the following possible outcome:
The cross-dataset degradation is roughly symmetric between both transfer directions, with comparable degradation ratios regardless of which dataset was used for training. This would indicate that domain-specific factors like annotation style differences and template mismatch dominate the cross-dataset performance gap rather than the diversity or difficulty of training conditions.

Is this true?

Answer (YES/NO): NO